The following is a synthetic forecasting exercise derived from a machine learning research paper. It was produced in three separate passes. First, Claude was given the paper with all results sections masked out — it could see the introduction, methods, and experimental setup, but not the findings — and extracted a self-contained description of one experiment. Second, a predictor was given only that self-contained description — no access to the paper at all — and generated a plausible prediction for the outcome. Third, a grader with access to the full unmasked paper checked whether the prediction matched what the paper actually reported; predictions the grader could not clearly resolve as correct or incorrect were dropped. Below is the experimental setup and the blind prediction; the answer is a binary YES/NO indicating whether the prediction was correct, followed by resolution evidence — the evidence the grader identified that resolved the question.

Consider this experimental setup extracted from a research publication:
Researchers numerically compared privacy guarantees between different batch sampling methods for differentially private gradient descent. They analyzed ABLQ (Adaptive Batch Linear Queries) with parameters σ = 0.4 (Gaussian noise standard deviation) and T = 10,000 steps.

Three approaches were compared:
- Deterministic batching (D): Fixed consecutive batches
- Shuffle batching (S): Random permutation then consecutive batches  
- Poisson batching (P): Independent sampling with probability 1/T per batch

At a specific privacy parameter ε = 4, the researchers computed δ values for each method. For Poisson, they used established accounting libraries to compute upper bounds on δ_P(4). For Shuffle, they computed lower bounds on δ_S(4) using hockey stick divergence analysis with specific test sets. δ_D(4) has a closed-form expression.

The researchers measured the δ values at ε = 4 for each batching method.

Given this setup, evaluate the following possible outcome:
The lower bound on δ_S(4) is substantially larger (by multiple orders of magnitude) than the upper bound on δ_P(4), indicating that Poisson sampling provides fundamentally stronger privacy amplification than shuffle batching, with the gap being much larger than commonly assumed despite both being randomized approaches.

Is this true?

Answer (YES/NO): YES